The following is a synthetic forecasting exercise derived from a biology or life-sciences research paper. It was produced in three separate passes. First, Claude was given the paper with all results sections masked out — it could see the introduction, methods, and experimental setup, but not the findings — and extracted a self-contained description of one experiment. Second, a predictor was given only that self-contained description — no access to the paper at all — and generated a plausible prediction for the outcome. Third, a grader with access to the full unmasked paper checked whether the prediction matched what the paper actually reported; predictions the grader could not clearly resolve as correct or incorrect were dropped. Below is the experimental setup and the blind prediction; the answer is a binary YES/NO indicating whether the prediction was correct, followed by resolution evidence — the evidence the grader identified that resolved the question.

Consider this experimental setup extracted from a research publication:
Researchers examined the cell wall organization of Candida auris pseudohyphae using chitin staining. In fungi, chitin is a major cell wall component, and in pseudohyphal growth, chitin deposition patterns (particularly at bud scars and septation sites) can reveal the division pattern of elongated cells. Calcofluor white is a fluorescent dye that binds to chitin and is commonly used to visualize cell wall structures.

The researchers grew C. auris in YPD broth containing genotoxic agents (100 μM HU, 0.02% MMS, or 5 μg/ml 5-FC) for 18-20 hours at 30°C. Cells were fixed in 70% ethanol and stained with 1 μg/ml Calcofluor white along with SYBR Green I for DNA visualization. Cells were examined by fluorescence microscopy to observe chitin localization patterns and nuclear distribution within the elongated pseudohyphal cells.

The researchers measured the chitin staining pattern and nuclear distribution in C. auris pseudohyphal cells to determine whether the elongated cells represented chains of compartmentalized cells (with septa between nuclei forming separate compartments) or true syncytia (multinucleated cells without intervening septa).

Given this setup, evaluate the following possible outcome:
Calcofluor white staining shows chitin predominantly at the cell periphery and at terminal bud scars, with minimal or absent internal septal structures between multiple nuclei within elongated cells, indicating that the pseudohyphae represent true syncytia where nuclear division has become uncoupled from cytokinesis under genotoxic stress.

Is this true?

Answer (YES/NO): NO